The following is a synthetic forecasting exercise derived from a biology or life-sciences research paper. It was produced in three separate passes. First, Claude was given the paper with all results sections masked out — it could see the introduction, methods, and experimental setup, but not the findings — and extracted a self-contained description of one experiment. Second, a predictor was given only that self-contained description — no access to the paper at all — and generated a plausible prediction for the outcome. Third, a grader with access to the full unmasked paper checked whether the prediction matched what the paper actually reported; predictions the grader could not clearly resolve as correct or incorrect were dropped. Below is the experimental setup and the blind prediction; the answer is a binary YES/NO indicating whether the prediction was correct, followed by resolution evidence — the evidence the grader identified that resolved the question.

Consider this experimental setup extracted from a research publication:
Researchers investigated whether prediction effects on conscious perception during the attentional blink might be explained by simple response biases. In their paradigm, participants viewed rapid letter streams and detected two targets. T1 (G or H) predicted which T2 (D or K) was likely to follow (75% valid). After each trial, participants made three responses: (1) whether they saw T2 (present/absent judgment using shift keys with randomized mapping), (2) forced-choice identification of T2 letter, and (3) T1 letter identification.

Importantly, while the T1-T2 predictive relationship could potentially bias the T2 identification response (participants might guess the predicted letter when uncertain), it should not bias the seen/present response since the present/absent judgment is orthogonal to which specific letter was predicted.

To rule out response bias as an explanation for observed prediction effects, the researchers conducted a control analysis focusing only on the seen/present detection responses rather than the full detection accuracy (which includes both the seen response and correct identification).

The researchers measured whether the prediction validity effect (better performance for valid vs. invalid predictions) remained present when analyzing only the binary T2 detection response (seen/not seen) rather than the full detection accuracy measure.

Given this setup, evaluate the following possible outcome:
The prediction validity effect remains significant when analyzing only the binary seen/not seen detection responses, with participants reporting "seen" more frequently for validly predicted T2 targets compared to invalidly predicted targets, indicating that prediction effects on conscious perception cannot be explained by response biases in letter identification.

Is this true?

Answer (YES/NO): YES